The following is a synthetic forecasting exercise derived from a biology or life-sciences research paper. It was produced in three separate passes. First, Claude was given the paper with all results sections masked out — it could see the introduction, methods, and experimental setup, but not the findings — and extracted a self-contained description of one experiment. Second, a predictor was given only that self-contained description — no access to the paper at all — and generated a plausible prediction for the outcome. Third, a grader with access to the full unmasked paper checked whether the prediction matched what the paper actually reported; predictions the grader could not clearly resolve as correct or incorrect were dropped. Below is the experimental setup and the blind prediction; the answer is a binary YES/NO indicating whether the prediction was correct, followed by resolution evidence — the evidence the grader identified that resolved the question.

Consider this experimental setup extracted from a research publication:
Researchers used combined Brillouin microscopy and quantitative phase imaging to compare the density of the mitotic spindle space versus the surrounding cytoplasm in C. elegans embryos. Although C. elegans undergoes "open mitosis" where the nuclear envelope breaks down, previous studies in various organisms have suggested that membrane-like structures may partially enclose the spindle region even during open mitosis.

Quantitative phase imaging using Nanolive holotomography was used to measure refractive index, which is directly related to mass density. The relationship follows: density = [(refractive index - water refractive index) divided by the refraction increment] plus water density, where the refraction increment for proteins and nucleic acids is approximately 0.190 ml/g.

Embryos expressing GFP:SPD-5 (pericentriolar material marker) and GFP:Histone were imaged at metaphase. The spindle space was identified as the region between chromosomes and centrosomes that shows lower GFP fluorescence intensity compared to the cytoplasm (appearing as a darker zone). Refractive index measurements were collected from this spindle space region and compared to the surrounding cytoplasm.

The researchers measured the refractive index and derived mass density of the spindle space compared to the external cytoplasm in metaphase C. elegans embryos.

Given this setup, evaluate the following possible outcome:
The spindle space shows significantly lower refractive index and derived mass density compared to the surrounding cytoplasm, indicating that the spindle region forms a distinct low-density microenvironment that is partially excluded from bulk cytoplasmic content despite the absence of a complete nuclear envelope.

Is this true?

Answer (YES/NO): YES